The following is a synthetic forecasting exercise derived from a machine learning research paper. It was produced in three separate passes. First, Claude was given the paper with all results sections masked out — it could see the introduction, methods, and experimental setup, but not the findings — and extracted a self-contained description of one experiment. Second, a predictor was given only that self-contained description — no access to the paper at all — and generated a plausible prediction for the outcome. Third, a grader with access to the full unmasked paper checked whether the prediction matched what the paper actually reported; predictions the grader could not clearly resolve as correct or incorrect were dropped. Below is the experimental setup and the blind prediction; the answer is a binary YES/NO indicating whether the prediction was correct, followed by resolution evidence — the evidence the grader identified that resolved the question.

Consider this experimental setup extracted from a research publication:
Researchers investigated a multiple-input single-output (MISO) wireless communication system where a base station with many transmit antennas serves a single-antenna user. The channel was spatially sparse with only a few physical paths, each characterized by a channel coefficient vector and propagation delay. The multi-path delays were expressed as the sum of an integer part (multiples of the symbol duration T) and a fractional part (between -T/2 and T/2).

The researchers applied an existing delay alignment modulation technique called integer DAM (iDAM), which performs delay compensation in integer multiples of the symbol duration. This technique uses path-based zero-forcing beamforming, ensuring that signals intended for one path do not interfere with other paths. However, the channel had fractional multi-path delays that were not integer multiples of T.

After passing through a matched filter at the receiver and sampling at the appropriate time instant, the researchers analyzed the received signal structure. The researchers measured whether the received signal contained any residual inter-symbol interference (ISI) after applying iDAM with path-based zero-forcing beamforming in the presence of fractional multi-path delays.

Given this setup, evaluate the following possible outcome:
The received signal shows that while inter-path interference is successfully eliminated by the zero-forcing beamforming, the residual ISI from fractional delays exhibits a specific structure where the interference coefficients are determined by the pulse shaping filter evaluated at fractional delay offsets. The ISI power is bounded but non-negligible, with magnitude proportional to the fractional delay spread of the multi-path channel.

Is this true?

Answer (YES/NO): NO